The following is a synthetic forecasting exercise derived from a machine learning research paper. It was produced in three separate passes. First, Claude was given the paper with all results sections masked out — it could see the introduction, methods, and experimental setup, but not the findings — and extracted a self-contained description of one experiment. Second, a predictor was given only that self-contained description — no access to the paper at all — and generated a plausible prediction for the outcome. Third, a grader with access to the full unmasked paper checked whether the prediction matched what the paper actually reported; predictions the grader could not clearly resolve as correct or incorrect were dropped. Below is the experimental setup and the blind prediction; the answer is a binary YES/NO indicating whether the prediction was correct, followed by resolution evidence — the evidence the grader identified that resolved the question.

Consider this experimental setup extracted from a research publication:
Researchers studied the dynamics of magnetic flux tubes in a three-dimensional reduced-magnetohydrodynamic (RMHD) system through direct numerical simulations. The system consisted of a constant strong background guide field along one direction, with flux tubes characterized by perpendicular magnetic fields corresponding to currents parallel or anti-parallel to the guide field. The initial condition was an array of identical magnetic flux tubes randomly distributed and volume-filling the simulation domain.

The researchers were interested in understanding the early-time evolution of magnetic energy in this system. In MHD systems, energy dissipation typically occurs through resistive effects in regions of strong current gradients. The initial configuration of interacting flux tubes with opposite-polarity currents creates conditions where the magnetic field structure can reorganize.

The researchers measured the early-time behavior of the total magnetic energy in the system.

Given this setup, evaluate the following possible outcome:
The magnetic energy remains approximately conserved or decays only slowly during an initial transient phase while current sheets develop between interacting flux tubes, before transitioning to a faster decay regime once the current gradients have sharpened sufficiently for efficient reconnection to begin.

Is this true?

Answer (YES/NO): NO